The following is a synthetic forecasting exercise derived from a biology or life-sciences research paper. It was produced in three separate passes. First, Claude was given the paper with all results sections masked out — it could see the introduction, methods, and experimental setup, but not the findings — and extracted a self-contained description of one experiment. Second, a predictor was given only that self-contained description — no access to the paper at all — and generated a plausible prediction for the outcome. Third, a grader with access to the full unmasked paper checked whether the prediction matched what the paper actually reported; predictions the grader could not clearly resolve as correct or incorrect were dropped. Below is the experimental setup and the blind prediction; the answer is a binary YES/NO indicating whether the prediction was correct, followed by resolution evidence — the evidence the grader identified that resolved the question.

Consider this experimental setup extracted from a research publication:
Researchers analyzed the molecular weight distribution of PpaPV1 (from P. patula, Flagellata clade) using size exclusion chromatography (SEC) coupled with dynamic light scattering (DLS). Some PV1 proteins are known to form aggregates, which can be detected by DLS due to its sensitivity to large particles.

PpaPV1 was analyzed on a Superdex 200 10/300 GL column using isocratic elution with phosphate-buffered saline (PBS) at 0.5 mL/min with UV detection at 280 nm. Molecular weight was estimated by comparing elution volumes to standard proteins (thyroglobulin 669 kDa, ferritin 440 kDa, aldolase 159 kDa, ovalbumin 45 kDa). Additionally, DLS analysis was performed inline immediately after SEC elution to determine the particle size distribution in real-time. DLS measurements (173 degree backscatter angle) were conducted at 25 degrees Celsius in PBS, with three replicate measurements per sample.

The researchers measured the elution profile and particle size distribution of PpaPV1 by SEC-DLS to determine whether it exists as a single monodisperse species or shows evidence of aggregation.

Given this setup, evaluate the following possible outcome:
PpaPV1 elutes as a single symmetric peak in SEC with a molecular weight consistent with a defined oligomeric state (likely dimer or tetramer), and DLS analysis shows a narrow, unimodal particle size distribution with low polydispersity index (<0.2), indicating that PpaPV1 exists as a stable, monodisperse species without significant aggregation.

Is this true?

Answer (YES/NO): NO